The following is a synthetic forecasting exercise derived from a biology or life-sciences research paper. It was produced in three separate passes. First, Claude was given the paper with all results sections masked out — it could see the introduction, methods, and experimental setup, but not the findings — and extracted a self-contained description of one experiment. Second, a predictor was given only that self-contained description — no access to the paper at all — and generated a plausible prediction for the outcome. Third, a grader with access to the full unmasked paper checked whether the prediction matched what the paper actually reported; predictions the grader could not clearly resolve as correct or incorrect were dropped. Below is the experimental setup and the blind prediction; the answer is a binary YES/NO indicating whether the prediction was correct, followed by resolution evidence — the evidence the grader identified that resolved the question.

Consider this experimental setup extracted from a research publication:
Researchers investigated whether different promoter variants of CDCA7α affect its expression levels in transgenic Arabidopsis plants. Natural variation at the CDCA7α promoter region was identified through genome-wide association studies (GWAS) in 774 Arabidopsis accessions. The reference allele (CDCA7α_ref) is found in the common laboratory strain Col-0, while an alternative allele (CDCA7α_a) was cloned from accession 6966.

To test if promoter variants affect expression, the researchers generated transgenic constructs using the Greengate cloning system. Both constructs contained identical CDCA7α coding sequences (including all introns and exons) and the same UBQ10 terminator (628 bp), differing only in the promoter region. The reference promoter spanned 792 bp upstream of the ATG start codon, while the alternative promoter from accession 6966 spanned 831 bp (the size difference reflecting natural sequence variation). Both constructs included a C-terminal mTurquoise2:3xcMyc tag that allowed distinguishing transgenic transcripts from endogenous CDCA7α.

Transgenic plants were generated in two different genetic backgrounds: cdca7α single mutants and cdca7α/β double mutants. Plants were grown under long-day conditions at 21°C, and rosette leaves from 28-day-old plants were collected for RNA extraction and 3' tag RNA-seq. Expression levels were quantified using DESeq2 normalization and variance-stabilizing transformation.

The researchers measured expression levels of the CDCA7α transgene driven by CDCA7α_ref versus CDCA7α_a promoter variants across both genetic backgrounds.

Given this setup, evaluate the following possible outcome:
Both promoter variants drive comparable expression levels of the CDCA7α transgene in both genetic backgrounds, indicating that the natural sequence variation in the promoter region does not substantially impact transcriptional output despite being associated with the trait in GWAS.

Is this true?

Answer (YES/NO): NO